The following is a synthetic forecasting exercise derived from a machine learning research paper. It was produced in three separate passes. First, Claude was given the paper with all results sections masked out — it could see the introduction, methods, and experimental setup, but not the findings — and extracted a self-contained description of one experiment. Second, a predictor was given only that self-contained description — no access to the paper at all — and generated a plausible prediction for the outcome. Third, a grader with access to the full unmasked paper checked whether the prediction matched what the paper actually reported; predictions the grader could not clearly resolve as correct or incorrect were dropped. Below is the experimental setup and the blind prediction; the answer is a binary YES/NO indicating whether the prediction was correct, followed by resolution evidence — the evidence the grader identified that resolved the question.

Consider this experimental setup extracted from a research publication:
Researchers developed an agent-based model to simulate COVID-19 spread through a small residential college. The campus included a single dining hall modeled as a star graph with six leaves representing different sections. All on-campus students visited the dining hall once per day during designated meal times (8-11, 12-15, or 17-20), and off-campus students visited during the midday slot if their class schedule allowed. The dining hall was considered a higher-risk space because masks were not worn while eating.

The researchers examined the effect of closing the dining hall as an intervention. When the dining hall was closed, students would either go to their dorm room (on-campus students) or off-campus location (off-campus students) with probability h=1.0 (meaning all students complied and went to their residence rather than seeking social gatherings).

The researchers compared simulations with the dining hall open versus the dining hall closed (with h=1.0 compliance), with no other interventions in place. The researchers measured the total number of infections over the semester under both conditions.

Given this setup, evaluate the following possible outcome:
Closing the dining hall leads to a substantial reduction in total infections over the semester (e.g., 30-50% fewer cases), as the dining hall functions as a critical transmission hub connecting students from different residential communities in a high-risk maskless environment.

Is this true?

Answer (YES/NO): NO